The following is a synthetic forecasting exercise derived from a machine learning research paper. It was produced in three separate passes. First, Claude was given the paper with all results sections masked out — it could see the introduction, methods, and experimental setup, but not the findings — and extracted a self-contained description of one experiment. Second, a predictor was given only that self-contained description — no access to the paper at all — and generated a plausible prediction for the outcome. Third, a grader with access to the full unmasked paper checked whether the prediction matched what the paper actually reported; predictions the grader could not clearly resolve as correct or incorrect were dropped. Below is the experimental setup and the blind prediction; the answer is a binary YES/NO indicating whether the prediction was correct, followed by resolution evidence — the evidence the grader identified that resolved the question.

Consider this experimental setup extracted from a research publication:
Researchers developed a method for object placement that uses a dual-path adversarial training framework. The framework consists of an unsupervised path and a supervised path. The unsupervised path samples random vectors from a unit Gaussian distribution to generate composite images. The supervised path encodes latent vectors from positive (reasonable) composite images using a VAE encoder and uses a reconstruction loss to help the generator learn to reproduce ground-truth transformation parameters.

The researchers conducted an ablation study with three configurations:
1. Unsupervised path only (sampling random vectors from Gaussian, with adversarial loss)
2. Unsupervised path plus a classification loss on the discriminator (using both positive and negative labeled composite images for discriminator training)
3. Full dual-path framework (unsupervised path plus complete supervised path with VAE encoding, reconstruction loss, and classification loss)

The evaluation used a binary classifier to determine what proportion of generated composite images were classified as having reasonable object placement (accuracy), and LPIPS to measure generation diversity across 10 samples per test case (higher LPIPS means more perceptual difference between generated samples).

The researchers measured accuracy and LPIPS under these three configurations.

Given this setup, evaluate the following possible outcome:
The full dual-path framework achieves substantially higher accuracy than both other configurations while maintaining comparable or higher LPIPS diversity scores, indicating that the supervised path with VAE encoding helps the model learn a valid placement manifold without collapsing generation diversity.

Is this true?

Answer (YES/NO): YES